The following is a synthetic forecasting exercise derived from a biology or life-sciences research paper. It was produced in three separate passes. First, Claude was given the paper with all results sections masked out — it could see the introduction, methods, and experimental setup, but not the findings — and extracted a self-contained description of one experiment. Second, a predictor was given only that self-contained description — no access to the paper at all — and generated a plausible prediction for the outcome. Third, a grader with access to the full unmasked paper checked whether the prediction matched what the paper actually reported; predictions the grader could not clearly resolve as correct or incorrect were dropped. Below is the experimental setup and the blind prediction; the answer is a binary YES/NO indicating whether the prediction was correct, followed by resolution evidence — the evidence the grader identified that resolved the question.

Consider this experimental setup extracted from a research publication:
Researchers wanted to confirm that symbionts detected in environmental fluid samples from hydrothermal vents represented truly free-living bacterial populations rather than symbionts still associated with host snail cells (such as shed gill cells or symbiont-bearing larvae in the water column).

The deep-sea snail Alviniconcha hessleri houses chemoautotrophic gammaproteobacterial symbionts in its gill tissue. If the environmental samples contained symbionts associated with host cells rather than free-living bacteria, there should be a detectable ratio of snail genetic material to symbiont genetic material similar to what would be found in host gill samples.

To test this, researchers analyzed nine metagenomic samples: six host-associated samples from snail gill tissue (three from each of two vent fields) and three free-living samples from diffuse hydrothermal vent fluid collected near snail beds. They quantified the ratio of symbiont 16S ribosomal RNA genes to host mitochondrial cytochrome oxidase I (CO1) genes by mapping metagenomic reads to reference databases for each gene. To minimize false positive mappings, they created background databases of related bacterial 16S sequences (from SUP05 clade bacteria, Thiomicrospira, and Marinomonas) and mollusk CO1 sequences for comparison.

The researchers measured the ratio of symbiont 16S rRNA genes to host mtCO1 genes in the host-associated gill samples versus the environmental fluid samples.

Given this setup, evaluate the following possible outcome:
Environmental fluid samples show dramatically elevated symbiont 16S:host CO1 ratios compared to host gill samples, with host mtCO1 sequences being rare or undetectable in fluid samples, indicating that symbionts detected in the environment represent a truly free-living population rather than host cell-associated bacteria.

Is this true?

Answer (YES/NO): YES